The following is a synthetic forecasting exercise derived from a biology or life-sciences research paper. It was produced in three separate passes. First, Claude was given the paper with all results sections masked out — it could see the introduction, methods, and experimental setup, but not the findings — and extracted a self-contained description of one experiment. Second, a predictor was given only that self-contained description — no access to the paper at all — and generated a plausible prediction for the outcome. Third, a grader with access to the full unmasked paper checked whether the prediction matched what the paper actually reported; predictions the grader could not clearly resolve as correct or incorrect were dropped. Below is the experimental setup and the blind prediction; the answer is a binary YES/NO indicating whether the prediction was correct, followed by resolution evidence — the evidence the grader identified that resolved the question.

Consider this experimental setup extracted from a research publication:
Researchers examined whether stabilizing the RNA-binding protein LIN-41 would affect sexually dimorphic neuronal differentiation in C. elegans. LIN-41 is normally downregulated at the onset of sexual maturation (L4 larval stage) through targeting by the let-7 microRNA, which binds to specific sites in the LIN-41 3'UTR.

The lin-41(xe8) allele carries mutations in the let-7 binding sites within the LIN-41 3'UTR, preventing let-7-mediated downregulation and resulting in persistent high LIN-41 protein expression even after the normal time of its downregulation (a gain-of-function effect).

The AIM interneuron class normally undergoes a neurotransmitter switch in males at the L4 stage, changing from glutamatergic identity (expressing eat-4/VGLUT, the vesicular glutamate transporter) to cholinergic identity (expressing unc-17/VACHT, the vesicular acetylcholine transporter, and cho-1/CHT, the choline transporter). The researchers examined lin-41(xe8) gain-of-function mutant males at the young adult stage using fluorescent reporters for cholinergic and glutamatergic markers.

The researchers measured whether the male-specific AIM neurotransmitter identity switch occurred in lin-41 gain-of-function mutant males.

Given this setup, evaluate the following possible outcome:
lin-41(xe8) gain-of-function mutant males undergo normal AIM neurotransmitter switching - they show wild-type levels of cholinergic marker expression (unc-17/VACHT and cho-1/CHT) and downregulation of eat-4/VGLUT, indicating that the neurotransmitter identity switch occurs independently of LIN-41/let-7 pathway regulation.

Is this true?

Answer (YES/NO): NO